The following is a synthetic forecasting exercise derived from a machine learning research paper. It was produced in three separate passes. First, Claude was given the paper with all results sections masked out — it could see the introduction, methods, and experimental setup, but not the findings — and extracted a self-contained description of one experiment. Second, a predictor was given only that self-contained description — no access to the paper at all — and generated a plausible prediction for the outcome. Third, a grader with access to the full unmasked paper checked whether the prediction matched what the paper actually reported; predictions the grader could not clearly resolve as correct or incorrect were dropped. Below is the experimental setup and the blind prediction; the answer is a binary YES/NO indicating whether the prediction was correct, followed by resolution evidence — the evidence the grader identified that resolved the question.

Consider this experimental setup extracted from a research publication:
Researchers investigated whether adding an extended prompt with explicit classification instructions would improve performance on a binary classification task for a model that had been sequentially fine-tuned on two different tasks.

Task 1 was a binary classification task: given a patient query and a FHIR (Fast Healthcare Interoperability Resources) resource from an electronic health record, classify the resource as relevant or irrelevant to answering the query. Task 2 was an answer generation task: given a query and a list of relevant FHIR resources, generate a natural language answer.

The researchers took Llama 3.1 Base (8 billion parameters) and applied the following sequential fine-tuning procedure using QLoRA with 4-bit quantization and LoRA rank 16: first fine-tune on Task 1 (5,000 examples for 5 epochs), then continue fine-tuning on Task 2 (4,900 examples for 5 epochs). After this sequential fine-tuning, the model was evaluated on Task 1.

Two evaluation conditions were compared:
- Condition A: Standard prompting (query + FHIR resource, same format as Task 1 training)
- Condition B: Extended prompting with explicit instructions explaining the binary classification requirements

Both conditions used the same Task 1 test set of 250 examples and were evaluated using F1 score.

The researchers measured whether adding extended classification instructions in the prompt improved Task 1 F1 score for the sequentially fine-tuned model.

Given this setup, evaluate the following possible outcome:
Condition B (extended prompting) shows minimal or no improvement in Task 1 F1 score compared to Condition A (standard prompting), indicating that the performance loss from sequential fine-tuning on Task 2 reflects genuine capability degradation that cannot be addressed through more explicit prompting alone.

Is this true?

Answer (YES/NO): NO